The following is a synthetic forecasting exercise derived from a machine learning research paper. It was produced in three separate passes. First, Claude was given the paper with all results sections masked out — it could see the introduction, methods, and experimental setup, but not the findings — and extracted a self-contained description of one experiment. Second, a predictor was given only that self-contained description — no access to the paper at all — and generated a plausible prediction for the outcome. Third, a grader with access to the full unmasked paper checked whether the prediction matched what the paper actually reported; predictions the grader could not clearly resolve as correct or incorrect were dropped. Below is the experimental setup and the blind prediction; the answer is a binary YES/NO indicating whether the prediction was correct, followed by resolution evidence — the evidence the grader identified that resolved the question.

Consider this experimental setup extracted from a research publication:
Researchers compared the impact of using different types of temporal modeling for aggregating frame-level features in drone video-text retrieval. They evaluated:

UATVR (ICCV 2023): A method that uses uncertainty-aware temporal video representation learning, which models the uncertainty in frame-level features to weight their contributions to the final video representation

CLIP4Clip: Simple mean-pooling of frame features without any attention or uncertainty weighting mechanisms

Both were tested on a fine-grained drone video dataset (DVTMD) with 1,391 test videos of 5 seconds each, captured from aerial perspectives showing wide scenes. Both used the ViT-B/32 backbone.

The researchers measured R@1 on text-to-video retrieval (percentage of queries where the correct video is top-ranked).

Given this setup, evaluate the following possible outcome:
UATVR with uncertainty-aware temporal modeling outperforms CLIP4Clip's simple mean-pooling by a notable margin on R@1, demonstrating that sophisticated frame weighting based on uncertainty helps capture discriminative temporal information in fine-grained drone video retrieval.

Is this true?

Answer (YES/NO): NO